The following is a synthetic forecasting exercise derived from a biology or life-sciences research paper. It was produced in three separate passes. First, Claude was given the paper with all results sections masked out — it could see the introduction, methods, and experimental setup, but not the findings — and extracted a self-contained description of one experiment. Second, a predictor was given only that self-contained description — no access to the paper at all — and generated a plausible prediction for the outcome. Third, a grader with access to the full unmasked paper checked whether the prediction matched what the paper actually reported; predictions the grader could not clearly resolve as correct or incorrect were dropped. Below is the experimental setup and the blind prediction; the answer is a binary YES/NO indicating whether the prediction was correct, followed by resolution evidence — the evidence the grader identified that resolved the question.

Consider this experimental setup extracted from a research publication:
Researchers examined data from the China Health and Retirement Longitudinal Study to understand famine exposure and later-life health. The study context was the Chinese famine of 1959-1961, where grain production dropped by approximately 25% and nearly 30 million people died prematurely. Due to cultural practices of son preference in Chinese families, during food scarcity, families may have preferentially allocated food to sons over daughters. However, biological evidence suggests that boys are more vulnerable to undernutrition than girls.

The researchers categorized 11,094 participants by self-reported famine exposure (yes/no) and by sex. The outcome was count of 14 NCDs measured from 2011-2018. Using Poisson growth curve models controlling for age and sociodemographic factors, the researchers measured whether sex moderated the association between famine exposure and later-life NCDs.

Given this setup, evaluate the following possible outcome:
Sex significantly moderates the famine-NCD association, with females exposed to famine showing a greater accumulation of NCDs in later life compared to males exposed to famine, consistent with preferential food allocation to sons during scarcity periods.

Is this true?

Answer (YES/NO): NO